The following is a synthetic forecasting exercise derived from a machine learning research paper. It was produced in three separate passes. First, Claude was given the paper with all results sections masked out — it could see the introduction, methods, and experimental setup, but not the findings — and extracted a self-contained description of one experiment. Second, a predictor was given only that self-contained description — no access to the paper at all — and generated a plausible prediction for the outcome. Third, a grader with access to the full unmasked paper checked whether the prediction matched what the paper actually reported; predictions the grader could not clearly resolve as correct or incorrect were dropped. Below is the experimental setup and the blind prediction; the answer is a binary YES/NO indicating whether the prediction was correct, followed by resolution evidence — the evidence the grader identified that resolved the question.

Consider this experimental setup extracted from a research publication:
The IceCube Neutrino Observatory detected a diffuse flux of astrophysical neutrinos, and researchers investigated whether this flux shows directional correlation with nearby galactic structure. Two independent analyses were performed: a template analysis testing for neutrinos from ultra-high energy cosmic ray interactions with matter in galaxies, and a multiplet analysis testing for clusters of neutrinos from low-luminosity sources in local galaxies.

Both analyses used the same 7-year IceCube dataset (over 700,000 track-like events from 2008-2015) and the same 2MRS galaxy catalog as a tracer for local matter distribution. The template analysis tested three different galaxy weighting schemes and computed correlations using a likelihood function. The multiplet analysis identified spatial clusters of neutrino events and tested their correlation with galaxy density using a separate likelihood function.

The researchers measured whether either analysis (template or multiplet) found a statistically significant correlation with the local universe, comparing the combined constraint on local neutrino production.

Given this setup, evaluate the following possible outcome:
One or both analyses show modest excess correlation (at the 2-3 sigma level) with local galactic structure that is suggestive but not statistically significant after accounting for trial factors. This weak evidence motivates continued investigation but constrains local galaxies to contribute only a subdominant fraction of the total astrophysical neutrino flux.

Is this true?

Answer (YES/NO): NO